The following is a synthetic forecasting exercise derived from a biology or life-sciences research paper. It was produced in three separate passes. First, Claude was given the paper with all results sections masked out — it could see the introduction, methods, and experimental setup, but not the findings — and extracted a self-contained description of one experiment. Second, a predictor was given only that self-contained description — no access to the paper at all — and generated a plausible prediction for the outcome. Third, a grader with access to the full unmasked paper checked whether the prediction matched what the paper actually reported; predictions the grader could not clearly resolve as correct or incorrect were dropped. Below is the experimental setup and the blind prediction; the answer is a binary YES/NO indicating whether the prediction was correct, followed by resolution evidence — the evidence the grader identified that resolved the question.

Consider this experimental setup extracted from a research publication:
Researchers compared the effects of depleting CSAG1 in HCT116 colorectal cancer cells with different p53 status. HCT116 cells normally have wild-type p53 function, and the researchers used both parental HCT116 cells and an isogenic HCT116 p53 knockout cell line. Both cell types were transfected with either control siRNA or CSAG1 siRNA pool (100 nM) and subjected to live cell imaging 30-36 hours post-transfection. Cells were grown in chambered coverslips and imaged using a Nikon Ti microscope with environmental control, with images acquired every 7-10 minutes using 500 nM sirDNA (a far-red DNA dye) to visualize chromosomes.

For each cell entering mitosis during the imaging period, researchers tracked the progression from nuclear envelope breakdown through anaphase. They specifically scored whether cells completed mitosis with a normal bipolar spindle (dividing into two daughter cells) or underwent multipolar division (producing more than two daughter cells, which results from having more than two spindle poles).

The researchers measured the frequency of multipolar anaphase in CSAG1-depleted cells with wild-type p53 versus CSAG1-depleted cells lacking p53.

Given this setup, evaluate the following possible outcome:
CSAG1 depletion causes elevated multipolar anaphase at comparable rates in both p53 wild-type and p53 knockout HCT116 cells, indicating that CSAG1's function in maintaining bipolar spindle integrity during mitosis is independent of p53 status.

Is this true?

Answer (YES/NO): NO